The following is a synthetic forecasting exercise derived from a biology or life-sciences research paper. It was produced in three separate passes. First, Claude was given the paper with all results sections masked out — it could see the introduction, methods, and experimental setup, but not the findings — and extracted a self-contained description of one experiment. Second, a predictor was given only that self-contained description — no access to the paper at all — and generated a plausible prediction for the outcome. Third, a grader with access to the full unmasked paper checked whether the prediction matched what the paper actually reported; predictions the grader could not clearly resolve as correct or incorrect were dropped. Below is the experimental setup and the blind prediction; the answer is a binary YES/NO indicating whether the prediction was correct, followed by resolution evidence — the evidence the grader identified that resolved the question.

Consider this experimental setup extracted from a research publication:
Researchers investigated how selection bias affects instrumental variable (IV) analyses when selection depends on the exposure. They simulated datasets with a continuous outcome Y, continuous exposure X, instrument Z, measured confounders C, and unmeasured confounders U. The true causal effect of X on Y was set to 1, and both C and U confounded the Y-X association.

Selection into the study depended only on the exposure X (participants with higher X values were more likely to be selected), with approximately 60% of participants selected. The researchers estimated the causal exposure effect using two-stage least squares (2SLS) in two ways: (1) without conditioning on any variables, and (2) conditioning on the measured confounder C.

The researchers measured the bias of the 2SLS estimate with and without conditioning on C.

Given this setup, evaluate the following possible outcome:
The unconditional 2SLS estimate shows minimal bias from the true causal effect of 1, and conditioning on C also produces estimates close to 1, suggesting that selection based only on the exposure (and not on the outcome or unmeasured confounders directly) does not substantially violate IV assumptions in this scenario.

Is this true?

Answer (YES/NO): NO